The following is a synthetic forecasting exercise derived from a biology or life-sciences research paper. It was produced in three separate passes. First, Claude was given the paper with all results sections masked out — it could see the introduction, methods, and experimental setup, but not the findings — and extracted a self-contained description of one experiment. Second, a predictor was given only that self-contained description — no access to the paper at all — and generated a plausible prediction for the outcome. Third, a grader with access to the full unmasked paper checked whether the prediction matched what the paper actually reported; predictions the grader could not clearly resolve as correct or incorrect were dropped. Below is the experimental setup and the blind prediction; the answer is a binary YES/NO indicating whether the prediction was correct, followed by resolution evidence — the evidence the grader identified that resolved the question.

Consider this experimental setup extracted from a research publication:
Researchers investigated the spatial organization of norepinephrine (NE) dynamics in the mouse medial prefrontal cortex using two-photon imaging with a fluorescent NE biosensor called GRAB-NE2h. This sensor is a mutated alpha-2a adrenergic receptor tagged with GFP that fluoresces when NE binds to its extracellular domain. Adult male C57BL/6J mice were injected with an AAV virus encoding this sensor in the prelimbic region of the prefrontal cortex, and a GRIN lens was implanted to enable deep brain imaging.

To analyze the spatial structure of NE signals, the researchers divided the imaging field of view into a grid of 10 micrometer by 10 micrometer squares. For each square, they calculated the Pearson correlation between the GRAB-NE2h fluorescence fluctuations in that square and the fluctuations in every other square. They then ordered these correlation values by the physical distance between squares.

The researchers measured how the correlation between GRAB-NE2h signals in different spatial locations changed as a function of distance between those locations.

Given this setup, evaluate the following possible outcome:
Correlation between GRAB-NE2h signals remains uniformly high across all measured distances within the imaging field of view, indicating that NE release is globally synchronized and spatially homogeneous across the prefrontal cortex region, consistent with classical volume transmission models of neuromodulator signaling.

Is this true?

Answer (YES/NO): NO